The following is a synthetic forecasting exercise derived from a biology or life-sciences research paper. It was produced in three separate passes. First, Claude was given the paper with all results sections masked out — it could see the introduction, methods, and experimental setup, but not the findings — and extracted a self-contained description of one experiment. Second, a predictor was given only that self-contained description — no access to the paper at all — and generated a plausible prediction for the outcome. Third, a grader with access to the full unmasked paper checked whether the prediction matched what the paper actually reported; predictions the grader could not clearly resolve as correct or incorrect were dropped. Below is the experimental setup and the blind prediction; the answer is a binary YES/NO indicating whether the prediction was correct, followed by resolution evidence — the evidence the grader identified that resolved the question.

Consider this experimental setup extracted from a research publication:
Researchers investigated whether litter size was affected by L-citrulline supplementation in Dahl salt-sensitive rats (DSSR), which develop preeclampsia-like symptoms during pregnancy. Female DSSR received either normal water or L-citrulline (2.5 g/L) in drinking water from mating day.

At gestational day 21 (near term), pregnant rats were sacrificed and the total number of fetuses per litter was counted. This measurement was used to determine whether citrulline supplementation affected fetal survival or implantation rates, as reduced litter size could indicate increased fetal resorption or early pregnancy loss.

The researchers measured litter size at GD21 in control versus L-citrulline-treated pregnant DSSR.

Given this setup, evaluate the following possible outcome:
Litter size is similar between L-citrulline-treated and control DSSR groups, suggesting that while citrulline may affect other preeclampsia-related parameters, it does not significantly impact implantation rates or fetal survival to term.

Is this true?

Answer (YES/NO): YES